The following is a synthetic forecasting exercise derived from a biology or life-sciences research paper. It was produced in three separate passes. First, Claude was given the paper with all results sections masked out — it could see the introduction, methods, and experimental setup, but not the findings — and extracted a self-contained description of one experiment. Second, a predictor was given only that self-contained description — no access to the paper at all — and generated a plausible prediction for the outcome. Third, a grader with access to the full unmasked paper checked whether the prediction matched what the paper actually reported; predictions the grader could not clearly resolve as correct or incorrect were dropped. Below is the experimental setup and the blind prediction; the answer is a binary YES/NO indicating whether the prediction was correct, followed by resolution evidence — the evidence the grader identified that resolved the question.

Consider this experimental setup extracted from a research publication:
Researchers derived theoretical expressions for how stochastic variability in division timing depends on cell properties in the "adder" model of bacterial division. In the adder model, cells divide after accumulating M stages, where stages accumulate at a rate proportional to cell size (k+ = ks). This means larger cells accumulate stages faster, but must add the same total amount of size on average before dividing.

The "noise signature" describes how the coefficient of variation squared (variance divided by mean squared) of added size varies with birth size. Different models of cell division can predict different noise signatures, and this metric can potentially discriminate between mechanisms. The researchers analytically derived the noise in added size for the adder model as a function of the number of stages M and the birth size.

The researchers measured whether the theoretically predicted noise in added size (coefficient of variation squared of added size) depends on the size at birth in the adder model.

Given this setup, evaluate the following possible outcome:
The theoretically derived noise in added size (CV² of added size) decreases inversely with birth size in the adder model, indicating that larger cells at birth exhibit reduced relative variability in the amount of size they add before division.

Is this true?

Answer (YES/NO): NO